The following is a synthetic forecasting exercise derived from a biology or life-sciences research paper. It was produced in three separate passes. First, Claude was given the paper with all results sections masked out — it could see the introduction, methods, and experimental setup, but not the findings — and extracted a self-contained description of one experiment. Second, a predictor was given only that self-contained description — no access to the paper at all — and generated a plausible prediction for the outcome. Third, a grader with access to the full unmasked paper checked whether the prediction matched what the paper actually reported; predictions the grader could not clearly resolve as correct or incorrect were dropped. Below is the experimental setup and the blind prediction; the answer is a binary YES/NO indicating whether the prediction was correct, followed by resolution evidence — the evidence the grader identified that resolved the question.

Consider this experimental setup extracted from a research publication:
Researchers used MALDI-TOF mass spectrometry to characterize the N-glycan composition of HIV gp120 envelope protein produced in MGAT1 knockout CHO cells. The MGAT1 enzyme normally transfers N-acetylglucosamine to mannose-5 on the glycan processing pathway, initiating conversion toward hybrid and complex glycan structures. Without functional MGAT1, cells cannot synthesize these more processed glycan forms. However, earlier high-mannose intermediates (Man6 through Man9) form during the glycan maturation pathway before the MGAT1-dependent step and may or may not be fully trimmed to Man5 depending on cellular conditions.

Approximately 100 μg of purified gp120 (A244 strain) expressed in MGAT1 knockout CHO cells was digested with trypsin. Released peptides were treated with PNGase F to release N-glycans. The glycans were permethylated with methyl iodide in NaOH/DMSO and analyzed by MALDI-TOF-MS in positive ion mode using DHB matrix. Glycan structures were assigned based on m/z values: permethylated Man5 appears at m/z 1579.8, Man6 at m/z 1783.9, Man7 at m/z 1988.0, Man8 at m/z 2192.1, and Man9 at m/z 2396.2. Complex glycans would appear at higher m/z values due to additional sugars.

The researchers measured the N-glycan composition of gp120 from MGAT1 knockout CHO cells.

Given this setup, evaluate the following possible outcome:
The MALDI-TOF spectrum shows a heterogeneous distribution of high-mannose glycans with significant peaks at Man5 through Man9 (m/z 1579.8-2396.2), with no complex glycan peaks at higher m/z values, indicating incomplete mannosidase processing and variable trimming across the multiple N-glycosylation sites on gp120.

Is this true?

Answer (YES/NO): YES